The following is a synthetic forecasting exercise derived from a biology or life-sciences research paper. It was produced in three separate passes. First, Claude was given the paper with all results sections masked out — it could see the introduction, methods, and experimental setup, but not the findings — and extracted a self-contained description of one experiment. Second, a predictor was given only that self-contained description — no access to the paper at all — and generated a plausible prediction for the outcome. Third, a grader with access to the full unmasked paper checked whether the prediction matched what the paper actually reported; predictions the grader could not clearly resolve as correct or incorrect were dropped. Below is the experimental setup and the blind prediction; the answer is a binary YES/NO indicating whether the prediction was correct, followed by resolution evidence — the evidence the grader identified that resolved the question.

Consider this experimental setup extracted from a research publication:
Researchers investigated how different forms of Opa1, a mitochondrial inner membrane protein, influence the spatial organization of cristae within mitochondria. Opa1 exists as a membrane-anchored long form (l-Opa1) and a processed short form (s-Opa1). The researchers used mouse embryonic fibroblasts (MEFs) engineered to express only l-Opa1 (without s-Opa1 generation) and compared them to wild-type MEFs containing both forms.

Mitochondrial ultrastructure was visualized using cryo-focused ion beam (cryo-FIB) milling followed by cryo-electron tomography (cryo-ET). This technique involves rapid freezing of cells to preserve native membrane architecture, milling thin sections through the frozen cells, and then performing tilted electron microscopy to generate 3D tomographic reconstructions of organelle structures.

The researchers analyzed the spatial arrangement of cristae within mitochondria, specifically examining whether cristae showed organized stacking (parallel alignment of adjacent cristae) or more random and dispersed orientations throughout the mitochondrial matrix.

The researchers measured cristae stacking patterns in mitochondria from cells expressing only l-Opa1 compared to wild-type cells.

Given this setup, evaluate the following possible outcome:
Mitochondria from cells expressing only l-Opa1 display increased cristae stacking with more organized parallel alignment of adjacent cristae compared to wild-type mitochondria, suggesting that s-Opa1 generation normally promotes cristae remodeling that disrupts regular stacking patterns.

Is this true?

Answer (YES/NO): YES